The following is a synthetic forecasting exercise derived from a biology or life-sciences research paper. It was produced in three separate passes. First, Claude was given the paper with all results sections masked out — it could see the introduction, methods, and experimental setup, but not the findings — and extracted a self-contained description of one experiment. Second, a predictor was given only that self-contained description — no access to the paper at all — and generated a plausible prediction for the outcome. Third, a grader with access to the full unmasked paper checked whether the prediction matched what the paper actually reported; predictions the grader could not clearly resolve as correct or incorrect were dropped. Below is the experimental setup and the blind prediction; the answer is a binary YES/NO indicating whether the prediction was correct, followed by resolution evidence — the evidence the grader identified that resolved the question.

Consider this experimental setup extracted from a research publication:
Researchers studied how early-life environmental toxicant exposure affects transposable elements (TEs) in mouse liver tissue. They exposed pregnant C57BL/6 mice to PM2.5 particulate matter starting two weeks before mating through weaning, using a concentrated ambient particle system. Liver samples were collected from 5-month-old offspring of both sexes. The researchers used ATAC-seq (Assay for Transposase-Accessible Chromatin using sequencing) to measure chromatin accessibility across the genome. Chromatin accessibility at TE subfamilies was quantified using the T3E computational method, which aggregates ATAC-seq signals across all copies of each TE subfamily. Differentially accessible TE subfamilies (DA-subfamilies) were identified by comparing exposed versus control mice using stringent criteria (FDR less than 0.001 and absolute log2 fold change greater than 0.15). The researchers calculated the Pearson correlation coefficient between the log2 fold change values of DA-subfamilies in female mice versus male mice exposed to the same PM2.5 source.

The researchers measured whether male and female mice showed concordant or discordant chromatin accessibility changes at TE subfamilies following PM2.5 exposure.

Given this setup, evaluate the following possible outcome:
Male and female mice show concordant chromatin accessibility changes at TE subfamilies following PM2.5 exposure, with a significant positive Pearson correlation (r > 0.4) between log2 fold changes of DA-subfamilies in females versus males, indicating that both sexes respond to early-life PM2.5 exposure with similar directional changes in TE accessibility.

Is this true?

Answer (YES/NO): NO